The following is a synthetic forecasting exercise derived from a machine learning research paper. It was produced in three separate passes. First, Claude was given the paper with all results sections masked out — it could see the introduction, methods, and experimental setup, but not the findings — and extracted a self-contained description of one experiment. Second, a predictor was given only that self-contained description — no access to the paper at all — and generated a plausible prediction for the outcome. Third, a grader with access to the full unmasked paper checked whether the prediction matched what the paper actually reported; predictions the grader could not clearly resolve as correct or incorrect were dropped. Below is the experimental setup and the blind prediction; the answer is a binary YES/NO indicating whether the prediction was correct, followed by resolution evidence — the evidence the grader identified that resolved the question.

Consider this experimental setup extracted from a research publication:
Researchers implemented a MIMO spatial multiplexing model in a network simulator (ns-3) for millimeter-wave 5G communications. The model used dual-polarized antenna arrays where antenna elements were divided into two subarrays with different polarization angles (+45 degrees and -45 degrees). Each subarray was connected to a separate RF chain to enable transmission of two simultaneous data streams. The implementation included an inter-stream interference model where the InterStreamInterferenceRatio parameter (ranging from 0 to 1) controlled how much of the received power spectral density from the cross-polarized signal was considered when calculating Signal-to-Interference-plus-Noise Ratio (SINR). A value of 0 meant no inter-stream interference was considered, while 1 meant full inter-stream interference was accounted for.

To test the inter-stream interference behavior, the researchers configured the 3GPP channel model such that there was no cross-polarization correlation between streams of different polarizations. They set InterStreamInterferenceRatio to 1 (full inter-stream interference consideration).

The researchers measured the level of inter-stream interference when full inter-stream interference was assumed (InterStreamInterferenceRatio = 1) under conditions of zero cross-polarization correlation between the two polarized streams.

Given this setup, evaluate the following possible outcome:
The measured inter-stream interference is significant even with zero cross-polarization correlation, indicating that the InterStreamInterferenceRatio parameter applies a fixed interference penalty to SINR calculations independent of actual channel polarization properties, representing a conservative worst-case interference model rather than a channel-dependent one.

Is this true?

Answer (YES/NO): NO